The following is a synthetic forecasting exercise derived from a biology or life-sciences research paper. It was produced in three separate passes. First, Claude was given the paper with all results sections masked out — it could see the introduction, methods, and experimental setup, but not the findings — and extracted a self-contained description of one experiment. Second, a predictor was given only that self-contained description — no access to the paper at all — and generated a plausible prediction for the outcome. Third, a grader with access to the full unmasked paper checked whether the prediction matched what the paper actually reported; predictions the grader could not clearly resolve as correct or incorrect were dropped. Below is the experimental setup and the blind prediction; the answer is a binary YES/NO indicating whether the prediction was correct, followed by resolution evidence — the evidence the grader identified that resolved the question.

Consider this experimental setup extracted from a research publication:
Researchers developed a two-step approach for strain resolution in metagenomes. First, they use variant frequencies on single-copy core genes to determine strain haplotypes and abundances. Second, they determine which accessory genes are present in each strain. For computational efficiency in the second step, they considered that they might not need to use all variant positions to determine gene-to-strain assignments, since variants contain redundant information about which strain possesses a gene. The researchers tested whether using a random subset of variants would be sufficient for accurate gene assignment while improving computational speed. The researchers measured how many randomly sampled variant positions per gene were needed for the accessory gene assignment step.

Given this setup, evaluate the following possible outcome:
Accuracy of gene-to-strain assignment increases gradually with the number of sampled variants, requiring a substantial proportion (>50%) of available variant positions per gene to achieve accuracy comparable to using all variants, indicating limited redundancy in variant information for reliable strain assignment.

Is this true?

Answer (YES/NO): NO